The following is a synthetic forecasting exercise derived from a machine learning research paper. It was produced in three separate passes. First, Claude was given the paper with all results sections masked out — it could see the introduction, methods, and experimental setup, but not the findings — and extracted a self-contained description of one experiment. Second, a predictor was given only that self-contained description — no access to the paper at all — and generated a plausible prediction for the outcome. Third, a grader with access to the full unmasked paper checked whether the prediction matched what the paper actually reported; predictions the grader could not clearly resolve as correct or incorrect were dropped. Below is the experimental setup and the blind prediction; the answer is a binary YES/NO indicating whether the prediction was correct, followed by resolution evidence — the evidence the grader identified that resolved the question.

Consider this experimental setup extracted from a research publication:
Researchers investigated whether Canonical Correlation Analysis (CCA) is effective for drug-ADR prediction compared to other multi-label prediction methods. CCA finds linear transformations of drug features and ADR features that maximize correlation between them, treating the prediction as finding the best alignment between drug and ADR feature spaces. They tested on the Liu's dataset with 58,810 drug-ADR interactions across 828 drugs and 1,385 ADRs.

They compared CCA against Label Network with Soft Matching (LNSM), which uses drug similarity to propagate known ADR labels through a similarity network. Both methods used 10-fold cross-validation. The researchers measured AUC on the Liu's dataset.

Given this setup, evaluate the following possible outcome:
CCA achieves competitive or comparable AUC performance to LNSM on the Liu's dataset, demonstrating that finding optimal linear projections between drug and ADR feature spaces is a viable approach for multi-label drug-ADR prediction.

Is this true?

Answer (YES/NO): NO